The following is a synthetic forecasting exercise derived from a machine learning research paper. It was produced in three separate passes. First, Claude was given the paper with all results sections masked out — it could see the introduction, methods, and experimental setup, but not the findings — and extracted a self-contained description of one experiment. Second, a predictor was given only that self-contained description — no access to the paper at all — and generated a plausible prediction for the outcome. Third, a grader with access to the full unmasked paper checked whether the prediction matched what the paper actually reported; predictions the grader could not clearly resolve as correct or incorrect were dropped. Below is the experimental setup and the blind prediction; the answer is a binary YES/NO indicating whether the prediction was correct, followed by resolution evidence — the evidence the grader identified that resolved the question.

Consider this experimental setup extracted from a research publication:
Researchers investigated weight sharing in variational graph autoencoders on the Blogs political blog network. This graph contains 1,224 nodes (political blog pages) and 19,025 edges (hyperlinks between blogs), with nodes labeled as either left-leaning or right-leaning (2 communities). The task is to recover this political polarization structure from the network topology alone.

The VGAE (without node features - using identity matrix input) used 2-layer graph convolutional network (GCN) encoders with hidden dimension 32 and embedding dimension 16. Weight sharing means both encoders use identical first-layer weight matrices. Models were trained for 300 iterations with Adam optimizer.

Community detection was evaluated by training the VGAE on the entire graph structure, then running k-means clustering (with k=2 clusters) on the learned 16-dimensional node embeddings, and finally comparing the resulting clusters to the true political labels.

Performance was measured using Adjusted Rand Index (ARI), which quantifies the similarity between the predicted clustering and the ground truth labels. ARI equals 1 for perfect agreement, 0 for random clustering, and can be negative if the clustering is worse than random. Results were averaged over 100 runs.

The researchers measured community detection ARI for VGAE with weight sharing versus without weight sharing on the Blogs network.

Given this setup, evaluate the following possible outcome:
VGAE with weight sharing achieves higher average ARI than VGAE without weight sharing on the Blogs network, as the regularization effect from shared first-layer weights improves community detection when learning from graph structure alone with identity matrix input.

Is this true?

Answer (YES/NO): NO